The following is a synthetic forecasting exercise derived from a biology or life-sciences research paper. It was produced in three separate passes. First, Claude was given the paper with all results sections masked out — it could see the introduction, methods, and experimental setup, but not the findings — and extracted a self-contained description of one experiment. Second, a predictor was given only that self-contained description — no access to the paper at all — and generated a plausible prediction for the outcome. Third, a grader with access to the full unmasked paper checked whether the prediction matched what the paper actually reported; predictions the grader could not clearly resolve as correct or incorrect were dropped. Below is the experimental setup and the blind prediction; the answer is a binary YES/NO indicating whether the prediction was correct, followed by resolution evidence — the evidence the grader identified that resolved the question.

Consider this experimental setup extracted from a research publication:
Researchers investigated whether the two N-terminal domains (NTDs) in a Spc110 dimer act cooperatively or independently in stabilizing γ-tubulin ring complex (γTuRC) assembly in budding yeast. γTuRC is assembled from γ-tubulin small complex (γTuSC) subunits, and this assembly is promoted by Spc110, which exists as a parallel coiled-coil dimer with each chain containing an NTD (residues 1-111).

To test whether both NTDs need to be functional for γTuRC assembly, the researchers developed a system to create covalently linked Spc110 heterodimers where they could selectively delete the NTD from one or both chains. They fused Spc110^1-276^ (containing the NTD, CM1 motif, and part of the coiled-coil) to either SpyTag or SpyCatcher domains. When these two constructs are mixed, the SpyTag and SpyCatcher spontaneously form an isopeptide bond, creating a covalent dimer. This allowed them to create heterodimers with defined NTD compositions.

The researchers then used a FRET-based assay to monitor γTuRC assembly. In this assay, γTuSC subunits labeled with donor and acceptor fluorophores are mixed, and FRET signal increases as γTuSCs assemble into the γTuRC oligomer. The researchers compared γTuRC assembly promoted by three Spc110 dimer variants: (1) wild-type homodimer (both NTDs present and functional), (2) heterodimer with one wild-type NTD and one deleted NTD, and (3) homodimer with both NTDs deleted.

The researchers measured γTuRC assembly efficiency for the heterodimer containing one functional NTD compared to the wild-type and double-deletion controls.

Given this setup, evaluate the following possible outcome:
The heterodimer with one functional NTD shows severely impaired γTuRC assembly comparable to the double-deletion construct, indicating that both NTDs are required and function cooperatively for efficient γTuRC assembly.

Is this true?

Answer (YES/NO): NO